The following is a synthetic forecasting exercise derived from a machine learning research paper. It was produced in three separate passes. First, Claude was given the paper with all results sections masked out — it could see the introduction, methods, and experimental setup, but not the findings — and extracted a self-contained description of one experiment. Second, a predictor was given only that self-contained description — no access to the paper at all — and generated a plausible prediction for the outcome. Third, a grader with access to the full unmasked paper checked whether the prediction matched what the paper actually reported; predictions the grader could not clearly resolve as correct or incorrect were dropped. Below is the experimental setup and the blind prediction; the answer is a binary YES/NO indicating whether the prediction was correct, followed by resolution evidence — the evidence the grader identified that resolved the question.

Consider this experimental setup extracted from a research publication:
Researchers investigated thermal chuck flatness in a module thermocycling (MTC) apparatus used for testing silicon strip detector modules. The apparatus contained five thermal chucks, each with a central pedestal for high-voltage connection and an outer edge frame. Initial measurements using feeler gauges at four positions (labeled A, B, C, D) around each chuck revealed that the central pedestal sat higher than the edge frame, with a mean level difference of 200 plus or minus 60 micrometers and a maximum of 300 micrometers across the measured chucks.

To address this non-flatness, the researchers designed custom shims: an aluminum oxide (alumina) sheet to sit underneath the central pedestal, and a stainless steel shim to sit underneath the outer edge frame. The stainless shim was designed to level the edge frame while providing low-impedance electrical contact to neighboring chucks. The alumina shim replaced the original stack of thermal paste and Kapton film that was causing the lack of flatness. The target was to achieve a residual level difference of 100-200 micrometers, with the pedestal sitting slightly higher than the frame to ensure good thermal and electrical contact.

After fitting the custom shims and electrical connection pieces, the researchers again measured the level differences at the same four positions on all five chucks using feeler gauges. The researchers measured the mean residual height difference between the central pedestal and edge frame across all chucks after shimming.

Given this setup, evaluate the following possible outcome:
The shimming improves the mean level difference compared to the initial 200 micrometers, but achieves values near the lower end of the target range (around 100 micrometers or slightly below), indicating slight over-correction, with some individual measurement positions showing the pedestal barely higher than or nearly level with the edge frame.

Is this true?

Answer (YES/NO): NO